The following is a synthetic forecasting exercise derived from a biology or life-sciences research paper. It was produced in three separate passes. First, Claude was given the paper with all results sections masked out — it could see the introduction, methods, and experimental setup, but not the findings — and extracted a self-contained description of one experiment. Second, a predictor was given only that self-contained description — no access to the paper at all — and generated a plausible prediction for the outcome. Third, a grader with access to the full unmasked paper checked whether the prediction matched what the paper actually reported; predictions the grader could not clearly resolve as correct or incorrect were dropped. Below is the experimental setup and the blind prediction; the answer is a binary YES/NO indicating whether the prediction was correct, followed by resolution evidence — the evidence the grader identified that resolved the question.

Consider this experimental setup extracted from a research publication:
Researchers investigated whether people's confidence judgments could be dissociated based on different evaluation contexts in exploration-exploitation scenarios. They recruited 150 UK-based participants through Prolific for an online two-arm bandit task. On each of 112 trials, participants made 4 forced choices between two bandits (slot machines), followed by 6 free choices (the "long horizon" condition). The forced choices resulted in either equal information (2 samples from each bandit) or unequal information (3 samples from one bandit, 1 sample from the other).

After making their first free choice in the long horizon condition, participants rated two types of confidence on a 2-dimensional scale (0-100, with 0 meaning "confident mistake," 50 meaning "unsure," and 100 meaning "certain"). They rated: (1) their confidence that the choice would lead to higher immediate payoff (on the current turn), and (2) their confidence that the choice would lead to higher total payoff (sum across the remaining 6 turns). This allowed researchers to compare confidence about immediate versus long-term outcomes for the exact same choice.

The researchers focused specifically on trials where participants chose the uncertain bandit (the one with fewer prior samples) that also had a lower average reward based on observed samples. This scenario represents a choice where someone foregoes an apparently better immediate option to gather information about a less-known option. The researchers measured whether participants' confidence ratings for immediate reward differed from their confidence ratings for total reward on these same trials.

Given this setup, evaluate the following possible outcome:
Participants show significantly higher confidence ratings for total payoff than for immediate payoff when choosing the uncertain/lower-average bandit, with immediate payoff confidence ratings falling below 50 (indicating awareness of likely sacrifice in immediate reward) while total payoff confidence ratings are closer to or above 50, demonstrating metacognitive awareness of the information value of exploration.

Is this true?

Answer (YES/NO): NO